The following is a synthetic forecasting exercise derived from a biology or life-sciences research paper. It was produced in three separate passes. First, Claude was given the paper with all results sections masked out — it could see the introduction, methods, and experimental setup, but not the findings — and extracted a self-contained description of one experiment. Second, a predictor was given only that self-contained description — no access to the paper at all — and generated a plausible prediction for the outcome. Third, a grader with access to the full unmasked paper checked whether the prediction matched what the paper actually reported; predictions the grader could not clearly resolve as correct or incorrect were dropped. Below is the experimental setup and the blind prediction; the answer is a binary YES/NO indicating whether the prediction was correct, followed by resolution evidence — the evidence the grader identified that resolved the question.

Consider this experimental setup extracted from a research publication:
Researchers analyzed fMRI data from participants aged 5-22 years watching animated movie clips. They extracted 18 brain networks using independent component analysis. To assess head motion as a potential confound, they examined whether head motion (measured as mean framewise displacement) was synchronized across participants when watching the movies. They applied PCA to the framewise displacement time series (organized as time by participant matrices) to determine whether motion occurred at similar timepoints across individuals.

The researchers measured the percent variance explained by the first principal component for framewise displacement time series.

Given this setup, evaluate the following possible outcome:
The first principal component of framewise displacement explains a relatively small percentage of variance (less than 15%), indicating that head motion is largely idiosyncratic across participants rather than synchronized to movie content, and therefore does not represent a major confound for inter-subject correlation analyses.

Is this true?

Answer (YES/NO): YES